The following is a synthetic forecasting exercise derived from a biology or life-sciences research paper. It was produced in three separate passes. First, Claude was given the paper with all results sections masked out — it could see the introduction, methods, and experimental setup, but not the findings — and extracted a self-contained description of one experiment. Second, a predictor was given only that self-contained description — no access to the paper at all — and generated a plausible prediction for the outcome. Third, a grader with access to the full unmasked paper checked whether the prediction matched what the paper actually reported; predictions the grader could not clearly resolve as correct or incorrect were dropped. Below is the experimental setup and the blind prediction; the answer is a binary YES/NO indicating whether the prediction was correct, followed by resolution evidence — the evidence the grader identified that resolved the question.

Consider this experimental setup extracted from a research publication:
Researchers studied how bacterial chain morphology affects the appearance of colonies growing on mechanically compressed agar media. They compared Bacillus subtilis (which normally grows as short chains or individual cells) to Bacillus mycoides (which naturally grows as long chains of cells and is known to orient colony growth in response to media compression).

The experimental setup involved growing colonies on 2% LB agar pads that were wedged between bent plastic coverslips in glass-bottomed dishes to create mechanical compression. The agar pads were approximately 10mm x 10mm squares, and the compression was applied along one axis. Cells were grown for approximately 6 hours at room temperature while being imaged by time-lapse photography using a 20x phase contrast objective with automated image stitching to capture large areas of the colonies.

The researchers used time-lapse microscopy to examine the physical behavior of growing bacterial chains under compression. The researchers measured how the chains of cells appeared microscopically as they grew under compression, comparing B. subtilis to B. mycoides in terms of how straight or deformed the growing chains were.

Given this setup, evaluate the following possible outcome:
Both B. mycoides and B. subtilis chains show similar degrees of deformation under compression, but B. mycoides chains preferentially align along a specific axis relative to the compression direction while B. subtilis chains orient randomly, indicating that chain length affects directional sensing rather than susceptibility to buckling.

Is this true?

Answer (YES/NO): NO